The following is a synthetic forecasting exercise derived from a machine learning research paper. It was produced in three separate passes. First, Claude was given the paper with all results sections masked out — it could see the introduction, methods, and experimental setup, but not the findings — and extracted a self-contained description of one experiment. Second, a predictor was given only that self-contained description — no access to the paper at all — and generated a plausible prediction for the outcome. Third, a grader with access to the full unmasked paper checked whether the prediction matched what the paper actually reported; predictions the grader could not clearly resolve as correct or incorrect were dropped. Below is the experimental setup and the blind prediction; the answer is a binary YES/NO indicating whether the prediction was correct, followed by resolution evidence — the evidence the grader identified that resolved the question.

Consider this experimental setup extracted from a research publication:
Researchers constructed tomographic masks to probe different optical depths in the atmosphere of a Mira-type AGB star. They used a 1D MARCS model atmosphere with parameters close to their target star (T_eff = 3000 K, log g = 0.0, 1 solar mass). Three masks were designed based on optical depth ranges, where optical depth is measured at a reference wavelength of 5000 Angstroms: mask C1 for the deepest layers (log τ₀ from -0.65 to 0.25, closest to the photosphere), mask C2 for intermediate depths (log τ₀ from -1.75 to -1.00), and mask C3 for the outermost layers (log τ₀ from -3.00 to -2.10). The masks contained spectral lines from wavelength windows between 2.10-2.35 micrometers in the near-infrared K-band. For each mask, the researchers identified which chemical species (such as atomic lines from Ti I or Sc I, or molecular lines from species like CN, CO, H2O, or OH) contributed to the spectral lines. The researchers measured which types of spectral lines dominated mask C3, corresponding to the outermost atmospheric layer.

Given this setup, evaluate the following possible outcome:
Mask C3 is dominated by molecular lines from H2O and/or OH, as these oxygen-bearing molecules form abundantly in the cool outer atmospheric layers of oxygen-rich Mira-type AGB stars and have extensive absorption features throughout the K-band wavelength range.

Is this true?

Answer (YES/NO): NO